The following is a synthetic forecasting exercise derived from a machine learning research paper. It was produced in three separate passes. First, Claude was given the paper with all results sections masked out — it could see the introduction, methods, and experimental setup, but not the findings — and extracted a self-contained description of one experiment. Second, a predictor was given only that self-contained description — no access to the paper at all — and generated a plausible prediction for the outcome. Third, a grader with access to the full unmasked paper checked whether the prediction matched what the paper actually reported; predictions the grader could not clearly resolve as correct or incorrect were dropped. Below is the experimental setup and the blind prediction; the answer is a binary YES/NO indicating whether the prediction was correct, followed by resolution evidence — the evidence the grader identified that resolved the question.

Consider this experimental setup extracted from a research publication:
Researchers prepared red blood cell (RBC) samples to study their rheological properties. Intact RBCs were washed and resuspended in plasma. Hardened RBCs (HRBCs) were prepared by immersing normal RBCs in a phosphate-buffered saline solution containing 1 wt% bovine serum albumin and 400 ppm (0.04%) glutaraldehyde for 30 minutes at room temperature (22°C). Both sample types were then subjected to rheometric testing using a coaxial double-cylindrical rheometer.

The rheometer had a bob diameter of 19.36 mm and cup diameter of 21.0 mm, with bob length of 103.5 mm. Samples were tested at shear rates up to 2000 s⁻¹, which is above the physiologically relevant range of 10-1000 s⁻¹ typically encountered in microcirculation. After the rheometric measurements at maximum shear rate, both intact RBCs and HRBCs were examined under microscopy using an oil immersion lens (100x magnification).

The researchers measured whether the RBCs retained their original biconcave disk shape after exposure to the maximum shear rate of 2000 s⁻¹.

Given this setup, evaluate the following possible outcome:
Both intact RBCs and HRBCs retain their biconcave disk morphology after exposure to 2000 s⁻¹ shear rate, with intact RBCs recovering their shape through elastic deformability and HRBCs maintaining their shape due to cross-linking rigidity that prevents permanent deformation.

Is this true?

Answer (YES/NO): YES